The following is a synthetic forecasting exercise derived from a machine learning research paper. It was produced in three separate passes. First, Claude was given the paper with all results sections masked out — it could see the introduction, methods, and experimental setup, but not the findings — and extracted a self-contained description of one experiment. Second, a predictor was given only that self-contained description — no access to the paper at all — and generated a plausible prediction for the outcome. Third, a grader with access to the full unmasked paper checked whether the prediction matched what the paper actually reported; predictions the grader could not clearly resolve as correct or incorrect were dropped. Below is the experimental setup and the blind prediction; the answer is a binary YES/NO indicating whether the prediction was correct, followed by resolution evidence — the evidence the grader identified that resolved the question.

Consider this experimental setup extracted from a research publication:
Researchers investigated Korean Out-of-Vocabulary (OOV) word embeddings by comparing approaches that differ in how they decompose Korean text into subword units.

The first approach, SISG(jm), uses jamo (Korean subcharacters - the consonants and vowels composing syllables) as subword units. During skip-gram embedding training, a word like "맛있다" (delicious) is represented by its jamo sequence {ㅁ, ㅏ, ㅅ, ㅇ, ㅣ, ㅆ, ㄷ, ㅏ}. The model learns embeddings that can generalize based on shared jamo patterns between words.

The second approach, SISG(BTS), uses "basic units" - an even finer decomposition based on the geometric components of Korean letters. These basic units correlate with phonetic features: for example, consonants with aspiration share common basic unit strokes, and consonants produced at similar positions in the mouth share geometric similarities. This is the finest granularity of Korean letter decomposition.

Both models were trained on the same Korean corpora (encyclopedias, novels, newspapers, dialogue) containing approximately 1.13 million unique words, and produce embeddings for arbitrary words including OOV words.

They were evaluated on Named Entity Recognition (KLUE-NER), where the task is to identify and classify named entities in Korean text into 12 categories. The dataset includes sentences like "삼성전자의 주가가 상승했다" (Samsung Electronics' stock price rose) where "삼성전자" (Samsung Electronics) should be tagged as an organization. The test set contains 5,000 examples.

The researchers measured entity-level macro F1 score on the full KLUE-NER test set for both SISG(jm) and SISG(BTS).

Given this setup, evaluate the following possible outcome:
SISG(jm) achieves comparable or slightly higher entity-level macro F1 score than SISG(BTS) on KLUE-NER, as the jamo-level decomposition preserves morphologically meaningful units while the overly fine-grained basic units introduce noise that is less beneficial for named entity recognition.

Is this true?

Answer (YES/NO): NO